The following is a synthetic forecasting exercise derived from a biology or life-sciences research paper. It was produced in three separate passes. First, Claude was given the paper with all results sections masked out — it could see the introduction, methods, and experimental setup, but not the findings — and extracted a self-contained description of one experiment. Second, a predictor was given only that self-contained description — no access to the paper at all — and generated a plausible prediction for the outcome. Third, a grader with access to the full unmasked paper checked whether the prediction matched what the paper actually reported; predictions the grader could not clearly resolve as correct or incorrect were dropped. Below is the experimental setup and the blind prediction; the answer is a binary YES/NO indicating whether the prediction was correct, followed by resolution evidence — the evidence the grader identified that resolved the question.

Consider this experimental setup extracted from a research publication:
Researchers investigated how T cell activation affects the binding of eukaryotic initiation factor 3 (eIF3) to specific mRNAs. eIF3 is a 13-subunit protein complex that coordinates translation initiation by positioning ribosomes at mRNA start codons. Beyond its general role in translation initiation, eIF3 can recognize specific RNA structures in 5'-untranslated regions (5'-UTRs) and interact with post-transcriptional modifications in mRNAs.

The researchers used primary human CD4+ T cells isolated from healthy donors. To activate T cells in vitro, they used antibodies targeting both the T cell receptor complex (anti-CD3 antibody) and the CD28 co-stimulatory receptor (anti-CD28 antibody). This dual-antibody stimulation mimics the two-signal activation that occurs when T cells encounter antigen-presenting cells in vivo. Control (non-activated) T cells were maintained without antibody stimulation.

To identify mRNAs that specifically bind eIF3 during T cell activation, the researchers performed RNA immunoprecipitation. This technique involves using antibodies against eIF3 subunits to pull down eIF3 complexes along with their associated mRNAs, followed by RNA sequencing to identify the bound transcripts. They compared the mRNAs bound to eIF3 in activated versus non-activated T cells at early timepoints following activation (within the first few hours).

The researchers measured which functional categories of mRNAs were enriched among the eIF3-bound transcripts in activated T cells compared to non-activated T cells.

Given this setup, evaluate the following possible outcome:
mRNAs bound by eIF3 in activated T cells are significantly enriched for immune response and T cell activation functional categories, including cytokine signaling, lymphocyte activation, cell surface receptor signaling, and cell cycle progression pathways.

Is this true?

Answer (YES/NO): YES